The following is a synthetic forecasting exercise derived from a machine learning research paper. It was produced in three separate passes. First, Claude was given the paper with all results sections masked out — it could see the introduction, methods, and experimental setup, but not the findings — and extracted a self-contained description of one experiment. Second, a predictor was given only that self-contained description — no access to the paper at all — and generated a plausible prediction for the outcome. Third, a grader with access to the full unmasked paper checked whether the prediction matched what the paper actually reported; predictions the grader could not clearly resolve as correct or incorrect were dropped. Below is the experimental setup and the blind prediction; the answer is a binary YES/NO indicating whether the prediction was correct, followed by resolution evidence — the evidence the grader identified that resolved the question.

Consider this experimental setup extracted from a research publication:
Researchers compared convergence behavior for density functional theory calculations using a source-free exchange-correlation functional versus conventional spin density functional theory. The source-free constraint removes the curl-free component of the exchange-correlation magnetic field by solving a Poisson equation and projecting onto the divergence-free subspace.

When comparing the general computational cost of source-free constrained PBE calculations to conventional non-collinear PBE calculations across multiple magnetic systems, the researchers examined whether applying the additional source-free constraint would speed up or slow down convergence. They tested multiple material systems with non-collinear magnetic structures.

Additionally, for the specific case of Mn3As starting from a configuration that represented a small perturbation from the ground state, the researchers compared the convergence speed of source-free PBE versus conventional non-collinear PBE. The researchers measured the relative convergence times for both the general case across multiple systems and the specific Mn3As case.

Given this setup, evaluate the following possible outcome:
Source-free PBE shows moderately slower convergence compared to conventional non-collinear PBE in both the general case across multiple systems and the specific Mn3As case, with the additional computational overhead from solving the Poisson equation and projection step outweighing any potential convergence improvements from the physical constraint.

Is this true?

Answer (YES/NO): NO